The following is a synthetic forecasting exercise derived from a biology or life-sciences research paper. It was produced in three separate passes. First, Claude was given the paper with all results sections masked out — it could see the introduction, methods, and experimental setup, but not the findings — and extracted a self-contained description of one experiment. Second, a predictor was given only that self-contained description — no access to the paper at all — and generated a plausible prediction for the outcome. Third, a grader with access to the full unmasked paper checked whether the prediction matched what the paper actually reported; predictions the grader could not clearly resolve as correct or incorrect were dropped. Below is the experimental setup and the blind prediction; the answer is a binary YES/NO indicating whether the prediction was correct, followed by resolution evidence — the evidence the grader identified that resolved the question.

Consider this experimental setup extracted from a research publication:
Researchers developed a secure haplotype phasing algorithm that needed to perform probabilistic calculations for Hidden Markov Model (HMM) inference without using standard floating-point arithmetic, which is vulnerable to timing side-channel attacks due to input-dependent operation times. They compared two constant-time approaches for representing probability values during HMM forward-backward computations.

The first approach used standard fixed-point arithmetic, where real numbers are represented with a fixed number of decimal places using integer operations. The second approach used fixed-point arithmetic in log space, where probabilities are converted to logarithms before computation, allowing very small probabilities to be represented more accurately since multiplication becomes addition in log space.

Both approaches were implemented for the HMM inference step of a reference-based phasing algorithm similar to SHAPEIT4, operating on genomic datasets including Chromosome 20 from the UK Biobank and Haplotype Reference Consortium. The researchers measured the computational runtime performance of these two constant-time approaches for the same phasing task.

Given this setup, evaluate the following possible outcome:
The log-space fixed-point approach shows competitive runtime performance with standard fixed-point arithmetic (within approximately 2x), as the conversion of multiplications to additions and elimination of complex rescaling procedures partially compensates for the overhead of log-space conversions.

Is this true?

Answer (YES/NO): NO